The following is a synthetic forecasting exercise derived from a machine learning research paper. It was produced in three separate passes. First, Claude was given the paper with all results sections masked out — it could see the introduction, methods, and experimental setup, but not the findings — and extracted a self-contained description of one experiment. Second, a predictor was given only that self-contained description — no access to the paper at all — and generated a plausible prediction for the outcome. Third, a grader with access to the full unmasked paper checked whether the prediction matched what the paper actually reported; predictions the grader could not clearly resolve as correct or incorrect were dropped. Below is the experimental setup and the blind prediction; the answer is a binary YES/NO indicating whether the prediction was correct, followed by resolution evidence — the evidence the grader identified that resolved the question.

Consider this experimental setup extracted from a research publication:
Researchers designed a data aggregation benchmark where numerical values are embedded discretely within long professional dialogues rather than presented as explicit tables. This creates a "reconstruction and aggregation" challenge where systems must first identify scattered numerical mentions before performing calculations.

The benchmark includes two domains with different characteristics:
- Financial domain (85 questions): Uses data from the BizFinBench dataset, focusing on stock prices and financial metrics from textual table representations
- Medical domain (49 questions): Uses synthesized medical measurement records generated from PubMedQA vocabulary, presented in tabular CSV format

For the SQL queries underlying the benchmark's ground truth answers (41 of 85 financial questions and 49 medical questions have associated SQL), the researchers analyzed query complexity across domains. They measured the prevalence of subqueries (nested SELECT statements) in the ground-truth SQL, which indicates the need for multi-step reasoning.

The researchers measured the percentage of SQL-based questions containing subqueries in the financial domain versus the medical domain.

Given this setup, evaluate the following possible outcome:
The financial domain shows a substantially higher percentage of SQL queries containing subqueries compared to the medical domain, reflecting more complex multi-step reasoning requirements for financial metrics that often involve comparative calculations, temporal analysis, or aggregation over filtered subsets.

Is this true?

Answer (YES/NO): YES